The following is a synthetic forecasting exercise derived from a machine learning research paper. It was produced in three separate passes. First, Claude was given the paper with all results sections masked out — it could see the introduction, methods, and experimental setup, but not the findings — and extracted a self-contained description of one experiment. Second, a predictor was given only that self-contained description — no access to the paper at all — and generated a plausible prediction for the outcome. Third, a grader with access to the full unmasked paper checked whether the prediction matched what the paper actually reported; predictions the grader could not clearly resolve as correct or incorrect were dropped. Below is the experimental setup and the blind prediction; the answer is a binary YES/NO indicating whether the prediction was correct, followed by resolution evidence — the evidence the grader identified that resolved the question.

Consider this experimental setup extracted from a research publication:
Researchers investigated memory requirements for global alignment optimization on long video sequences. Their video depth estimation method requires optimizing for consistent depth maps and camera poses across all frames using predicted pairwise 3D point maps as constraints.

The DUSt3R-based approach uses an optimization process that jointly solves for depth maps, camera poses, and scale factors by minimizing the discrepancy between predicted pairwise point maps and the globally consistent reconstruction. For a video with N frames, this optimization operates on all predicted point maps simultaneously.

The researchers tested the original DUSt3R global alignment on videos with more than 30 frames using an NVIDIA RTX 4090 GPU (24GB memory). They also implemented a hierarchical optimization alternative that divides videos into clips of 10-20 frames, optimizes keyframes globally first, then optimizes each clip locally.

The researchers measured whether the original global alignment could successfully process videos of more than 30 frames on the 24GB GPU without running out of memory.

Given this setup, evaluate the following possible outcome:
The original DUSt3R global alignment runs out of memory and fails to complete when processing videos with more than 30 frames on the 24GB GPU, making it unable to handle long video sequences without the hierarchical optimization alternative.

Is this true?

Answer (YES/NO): YES